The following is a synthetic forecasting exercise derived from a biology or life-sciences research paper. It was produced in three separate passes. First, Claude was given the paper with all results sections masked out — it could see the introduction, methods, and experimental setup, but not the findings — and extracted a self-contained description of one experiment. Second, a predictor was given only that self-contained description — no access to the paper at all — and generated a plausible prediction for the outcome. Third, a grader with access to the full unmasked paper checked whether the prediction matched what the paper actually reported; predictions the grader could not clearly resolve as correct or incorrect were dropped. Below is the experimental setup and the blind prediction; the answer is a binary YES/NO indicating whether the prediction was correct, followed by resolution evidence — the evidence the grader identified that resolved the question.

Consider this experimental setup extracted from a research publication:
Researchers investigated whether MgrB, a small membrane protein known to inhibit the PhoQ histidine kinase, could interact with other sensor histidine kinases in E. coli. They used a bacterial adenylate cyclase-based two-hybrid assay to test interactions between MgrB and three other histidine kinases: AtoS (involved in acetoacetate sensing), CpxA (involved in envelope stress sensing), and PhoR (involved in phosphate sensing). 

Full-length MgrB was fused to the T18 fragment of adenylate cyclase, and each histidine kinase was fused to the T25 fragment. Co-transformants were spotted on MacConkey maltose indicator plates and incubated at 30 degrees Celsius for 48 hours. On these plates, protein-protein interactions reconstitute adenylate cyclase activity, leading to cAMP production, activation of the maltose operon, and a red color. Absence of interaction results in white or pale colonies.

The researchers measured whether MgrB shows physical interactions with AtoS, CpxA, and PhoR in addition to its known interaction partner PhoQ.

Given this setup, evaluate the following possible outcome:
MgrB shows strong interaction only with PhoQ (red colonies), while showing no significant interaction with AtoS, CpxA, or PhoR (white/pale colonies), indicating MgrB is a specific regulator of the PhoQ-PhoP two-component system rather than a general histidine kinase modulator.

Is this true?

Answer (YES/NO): NO